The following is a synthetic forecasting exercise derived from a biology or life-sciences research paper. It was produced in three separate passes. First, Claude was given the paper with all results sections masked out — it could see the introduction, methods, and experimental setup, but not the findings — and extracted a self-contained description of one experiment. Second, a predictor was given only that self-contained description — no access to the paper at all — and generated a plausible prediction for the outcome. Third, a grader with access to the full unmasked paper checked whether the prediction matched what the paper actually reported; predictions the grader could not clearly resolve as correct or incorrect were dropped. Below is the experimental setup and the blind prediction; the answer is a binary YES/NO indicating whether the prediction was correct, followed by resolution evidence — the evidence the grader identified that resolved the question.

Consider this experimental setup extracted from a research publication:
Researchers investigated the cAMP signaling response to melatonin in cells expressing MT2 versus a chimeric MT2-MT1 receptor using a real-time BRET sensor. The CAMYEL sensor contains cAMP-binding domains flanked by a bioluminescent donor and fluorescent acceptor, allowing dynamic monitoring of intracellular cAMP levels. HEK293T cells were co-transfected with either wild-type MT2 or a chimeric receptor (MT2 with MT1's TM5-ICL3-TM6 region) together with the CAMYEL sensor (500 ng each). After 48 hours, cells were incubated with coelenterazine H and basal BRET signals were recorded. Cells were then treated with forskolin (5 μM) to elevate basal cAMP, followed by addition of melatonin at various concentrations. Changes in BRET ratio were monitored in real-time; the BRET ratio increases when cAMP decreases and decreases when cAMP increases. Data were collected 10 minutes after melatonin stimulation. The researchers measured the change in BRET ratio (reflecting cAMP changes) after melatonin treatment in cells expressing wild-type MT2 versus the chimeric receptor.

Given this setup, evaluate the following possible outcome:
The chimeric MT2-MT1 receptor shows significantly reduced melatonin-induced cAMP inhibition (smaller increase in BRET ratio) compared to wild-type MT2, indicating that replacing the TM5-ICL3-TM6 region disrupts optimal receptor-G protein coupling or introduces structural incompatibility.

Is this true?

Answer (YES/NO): NO